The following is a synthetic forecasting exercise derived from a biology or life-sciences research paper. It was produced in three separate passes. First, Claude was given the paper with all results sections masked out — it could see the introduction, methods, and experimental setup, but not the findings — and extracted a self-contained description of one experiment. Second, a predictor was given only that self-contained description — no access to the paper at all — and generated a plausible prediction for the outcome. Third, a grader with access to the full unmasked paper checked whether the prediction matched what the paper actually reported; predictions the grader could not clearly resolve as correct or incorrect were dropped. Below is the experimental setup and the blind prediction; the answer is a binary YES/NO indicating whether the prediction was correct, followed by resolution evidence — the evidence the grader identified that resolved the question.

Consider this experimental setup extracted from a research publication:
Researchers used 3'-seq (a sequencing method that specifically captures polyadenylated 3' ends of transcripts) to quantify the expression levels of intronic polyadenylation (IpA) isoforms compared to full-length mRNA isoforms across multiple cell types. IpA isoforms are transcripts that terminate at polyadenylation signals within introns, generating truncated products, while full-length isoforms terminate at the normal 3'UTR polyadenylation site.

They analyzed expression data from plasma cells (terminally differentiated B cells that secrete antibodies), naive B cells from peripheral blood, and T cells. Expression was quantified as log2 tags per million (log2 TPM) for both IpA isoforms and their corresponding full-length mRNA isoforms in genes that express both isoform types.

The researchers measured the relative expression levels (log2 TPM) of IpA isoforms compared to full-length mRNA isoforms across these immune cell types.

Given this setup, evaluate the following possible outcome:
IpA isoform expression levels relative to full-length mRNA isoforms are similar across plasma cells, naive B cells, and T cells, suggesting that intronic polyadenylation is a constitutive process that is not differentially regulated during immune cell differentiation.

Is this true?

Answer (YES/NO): NO